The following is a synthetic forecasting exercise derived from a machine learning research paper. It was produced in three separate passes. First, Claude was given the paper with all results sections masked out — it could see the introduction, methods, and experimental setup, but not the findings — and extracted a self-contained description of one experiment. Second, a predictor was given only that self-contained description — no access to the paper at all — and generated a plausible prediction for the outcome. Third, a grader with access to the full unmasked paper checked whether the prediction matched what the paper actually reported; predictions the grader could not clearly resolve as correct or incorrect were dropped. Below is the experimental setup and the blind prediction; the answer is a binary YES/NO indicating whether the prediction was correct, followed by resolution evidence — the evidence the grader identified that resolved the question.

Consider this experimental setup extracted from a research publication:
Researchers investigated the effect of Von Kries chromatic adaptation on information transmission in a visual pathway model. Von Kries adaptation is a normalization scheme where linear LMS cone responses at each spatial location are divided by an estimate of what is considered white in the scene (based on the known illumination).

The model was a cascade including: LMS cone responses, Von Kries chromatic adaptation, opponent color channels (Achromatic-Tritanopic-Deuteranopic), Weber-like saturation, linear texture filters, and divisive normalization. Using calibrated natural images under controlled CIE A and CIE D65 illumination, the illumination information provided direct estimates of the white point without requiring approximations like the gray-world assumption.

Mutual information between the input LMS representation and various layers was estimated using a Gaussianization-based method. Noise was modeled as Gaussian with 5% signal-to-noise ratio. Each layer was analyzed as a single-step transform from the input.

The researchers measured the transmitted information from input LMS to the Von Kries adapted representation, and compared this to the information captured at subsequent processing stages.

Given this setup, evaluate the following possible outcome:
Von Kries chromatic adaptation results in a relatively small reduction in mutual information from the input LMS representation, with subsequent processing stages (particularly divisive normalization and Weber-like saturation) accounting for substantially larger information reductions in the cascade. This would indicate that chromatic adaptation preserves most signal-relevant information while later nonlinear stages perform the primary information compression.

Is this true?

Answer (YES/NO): NO